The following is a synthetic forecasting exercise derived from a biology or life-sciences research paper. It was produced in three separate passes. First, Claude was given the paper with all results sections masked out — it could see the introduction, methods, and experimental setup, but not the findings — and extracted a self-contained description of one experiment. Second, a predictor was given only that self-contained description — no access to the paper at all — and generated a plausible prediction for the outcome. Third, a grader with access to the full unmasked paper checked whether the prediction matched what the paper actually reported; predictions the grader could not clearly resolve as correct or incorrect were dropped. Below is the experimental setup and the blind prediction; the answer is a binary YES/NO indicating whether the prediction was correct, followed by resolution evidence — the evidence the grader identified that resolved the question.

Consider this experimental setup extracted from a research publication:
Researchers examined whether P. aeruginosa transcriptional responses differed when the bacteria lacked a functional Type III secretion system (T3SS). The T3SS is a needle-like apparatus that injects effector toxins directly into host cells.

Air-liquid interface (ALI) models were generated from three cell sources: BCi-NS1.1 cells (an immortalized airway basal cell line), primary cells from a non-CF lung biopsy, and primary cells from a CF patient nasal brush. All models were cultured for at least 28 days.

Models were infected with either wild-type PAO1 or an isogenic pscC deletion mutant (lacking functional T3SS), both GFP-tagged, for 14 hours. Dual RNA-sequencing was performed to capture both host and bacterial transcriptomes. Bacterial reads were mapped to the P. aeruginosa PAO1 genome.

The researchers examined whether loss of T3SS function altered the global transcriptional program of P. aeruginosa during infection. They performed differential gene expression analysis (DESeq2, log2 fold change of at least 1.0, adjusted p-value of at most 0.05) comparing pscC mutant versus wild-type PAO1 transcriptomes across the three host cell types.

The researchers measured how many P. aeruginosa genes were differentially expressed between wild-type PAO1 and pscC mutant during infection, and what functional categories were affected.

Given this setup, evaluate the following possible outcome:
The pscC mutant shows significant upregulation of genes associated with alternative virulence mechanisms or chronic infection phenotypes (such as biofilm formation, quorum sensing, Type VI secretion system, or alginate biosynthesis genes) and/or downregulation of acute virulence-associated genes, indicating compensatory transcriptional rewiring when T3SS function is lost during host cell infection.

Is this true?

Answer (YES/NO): NO